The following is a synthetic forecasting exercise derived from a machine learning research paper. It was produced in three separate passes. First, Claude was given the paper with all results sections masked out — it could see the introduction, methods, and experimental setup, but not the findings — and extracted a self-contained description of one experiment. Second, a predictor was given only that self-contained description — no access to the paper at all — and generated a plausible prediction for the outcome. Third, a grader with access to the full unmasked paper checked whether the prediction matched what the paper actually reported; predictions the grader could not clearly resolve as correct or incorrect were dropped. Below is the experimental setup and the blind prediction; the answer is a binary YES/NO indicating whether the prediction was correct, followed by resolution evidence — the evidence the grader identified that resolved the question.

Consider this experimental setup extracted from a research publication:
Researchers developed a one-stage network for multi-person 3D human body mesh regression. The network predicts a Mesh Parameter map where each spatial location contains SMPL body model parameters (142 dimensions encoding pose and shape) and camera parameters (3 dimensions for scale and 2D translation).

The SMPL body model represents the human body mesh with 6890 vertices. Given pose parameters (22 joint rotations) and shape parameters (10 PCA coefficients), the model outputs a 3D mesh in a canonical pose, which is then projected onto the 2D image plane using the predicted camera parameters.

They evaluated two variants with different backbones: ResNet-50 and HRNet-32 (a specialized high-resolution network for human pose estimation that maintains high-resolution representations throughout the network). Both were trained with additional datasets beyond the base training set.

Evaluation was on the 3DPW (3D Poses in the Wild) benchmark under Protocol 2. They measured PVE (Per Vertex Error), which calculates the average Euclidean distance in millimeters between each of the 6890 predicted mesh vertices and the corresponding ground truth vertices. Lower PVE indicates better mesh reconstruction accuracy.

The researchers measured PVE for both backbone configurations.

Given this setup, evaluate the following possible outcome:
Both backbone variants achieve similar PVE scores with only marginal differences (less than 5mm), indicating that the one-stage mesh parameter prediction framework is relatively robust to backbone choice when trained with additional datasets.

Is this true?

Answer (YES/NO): YES